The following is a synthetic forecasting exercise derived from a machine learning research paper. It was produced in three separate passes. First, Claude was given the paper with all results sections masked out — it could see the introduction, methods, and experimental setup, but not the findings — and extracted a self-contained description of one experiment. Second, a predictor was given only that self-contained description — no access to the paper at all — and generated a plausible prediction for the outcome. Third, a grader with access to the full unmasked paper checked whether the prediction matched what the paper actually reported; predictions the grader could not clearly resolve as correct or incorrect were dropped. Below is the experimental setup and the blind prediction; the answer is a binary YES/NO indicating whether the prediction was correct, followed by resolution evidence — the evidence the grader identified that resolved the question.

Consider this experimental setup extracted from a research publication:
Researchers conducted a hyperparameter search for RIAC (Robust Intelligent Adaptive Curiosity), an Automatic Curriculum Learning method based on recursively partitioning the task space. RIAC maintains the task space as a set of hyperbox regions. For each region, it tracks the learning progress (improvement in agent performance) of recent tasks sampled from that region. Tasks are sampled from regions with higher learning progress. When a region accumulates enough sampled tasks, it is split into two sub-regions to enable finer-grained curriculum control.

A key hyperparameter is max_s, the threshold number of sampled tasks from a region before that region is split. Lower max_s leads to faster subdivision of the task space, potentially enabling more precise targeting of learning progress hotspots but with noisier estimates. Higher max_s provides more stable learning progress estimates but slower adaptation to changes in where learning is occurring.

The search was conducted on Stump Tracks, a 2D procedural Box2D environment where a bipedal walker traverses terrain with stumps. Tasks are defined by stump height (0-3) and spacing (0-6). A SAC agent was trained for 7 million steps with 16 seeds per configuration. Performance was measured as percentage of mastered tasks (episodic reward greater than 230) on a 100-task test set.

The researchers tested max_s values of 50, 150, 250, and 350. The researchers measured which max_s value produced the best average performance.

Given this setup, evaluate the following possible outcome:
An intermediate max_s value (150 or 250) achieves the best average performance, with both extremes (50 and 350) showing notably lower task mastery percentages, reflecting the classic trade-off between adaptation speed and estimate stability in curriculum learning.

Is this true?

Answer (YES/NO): YES